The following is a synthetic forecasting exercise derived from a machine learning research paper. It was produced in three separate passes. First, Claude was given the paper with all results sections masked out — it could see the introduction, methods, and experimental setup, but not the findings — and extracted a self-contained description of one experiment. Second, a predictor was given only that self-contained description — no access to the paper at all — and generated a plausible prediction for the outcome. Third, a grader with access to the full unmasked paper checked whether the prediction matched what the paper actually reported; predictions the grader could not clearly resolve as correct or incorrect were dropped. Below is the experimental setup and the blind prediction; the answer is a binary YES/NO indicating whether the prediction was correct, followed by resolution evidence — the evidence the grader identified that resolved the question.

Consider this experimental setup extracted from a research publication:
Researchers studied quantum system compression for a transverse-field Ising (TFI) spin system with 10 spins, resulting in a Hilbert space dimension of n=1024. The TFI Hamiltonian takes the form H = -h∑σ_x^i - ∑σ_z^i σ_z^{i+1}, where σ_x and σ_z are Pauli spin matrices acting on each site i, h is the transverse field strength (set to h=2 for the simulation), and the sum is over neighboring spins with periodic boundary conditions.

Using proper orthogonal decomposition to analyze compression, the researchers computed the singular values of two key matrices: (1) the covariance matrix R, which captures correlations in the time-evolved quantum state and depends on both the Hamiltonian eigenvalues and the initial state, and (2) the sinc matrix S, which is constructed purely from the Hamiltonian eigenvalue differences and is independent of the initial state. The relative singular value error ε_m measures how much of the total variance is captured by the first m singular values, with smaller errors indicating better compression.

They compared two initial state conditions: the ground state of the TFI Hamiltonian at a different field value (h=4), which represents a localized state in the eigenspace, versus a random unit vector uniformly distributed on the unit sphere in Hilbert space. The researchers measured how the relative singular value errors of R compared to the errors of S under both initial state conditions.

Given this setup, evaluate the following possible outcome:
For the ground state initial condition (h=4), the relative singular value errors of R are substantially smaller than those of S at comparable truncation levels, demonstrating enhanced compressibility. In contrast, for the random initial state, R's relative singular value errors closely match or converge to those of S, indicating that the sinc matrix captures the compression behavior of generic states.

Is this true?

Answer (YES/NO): YES